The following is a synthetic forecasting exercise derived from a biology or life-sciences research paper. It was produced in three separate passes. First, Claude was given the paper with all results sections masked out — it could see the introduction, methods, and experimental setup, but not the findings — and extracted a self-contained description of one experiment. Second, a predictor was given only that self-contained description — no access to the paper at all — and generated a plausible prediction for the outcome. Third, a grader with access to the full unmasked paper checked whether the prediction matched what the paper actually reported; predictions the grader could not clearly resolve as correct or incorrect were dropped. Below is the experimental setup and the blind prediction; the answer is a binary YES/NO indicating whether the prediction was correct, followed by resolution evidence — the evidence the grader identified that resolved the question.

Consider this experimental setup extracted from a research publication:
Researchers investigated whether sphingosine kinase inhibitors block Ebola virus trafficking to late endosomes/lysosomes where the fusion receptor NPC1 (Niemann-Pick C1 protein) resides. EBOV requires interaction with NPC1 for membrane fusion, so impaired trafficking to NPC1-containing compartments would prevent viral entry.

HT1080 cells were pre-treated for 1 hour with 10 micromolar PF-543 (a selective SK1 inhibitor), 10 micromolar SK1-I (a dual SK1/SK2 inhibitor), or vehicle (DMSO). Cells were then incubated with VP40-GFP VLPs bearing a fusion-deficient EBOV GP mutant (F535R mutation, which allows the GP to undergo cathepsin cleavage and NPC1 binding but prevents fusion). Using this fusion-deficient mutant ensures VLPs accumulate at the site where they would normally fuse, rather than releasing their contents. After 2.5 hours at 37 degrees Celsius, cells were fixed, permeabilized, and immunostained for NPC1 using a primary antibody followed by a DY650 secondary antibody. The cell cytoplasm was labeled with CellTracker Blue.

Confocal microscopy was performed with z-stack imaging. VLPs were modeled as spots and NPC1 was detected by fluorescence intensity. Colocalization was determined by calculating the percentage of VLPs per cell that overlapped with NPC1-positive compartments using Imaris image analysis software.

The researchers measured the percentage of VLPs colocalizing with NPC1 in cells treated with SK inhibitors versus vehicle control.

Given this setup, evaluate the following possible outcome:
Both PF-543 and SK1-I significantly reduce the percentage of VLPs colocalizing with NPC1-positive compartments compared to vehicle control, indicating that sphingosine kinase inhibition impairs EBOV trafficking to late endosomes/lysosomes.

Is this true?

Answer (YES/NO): YES